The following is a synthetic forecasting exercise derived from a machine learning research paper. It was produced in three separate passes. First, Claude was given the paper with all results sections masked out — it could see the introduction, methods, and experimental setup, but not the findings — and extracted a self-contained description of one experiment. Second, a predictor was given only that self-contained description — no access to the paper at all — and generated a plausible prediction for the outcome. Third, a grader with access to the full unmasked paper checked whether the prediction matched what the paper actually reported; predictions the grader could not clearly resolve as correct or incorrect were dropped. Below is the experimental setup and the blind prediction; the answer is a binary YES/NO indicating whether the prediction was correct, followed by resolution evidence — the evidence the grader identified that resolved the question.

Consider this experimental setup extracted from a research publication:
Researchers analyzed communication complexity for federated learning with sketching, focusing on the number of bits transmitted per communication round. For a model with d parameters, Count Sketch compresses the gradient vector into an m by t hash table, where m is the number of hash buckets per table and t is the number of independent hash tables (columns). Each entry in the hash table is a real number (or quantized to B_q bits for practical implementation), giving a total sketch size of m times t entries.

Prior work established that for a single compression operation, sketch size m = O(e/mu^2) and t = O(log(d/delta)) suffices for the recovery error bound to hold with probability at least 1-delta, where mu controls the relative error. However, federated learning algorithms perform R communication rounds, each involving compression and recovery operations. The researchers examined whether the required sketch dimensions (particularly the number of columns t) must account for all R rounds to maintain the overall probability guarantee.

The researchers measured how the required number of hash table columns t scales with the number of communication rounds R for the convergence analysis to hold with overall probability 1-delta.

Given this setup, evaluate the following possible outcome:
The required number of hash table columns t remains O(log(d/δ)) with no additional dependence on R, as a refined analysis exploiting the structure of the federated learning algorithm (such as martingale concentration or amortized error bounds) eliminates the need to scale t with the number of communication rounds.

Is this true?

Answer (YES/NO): NO